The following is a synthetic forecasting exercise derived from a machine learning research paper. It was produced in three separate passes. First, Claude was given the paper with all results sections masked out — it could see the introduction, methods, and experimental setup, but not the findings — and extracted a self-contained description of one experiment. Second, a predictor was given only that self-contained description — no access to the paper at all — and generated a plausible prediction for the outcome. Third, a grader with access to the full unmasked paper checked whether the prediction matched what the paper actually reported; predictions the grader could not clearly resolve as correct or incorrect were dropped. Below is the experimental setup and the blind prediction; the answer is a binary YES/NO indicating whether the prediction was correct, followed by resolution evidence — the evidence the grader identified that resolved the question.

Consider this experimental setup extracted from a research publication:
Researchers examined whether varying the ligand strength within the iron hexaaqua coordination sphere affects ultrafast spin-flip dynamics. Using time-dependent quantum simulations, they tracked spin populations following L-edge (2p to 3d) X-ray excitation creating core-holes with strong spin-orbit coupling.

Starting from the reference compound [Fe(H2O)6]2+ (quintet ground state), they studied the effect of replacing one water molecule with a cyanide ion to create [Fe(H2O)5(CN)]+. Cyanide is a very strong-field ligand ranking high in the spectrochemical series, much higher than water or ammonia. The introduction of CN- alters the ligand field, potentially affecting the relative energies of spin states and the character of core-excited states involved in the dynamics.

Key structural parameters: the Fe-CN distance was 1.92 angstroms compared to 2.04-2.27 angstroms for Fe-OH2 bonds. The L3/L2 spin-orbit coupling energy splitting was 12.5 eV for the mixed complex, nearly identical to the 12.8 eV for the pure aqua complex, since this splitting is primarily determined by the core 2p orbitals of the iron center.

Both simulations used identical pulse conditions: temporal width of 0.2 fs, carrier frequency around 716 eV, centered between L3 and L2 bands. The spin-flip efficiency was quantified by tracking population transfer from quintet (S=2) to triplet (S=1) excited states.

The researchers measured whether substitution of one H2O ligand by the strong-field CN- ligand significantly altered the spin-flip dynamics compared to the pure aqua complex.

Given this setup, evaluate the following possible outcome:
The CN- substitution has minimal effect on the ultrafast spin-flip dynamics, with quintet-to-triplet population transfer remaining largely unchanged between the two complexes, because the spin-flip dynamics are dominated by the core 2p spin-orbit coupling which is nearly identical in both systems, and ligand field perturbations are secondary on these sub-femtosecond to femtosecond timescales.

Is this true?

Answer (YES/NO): YES